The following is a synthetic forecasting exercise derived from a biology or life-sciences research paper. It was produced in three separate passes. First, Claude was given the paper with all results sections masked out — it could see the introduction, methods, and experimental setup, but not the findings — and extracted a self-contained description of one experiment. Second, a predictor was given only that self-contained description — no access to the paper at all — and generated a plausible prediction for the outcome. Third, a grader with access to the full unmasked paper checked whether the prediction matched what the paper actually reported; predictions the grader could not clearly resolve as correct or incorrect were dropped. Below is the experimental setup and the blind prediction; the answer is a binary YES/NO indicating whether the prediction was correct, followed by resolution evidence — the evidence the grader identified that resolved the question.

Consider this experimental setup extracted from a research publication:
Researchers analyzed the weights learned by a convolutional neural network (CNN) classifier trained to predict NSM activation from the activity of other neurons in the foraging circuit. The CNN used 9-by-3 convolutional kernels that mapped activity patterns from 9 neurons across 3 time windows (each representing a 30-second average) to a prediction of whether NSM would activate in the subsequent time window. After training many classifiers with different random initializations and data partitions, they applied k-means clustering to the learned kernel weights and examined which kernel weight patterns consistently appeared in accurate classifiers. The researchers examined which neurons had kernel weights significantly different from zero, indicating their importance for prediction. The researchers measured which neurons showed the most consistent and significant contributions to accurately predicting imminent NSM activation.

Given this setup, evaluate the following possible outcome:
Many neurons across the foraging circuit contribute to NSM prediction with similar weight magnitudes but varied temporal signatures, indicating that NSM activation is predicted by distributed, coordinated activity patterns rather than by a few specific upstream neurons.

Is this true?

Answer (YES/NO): NO